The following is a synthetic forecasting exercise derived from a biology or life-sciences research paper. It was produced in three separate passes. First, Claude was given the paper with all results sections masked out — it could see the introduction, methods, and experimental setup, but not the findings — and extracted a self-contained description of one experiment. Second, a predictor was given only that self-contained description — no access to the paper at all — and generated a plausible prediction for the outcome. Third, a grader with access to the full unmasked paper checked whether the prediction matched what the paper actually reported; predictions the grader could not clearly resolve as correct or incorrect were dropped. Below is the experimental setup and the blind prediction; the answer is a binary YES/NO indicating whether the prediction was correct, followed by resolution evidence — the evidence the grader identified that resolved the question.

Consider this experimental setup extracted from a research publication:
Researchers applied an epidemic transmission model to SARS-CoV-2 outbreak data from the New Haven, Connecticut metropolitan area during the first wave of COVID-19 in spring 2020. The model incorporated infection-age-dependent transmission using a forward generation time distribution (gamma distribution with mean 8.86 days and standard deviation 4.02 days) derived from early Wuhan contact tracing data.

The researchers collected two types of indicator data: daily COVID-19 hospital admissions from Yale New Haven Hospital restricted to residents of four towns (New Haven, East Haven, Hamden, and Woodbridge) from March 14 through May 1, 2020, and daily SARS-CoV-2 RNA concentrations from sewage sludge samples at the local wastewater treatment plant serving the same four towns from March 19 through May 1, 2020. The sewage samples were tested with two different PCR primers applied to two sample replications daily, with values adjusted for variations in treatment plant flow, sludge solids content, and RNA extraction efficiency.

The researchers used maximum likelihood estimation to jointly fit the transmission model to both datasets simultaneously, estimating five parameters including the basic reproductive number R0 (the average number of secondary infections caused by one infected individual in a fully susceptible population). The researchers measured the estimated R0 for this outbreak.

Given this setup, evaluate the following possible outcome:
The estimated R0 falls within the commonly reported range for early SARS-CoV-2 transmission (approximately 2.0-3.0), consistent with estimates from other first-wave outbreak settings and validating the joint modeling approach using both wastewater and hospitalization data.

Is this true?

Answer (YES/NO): YES